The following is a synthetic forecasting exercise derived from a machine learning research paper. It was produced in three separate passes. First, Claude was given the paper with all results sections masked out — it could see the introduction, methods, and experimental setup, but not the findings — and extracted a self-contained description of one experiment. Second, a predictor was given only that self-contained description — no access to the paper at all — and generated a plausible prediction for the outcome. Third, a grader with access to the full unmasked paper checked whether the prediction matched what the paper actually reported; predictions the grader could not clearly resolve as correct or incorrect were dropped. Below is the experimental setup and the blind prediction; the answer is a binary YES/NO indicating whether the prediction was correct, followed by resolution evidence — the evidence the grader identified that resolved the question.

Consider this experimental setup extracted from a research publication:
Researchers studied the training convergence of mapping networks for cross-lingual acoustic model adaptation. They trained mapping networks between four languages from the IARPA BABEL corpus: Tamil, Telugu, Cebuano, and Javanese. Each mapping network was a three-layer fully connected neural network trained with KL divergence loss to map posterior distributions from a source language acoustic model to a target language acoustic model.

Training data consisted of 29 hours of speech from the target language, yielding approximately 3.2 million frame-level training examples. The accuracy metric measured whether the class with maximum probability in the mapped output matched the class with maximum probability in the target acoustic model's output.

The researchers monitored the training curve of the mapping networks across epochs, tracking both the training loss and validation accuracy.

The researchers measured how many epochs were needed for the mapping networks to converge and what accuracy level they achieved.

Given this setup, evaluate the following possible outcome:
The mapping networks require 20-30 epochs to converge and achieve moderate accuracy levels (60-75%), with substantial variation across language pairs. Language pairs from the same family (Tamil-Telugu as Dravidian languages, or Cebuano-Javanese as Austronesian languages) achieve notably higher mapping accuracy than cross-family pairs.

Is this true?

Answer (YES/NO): NO